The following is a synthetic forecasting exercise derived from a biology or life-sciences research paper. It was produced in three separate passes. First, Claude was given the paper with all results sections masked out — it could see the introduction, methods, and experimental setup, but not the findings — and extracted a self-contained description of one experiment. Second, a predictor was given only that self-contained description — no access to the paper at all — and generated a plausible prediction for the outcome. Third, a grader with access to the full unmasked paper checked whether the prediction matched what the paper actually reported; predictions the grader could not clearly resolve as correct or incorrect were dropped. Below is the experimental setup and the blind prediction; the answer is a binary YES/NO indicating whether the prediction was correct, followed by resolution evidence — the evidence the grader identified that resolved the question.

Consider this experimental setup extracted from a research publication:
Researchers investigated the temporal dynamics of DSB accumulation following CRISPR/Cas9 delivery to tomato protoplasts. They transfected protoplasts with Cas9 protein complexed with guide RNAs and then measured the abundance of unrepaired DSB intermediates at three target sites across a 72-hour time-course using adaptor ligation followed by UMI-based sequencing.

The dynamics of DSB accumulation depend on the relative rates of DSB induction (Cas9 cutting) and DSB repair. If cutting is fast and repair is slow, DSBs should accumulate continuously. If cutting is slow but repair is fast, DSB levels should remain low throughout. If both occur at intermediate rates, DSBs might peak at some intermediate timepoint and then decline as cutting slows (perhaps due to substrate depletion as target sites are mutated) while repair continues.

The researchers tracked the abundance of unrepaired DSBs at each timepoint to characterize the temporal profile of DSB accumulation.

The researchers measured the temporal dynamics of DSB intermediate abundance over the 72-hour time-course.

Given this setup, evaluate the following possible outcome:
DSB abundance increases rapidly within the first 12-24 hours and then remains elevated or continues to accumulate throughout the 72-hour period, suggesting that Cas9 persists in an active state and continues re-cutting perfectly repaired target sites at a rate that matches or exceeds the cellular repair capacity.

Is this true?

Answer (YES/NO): YES